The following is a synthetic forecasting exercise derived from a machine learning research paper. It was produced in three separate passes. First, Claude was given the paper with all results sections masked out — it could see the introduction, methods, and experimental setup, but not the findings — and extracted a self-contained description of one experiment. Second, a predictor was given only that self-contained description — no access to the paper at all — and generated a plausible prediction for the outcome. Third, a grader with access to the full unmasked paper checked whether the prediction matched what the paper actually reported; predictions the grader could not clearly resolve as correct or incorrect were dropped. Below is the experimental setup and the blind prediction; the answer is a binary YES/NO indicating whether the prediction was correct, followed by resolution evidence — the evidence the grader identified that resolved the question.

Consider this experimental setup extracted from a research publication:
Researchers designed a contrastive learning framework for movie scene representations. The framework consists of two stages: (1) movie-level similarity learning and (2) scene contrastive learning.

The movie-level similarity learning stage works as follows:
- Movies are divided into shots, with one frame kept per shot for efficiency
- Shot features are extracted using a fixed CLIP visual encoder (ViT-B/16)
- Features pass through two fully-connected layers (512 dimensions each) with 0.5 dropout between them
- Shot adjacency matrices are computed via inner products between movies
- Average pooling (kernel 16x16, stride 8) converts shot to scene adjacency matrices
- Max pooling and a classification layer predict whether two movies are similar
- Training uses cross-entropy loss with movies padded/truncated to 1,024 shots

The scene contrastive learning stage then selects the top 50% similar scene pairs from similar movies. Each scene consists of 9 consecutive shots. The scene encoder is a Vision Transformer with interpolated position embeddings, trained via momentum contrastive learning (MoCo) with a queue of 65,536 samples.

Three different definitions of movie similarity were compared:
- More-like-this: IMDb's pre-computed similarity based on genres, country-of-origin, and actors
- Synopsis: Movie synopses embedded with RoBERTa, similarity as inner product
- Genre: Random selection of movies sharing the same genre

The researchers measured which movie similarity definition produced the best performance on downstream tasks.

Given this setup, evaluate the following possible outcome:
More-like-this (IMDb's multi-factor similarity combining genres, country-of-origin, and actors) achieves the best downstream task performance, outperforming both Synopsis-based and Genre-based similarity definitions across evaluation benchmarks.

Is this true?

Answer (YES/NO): YES